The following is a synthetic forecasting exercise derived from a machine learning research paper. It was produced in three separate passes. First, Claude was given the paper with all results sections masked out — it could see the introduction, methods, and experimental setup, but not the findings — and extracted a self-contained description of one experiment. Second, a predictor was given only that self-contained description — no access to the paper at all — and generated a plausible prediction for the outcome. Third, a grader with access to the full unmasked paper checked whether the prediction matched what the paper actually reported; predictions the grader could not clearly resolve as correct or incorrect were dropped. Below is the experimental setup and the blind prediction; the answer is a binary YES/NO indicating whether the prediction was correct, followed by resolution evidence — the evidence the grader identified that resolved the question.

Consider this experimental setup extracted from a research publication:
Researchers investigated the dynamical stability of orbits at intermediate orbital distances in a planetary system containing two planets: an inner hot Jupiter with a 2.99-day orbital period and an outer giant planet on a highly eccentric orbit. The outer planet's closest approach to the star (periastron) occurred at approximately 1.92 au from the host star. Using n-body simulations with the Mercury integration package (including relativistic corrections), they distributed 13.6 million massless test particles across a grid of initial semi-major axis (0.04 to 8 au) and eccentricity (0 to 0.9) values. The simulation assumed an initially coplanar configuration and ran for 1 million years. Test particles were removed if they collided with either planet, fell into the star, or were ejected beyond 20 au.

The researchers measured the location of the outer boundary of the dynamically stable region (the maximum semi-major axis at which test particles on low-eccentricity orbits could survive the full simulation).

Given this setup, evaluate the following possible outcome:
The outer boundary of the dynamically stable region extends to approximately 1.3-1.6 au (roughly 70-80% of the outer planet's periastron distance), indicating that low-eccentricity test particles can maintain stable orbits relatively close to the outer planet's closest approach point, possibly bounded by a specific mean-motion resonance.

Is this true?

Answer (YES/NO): NO